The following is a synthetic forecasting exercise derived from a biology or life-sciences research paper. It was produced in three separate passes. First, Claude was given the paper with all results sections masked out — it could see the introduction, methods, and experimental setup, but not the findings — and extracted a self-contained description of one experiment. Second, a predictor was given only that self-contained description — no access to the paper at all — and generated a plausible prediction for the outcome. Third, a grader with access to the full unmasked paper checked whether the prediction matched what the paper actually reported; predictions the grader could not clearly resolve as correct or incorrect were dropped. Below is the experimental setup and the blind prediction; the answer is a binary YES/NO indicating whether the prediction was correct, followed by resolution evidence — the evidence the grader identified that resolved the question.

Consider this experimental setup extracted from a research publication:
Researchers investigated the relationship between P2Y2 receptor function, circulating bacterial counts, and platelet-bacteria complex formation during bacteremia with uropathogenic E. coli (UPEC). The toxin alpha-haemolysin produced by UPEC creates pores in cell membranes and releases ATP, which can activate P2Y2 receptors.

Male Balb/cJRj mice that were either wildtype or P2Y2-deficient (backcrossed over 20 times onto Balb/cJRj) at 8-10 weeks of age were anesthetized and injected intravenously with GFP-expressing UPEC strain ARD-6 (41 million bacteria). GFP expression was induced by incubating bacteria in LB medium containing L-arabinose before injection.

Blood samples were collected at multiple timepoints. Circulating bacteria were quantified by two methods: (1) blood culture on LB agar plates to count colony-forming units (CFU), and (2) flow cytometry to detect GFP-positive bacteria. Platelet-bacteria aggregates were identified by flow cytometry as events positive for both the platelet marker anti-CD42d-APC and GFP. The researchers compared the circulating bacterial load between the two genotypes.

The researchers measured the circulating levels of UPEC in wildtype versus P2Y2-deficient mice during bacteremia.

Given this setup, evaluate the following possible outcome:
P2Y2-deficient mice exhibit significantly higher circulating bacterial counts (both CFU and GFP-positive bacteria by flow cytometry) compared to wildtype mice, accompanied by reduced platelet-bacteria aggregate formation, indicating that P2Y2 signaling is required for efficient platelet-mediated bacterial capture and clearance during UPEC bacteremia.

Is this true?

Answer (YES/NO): NO